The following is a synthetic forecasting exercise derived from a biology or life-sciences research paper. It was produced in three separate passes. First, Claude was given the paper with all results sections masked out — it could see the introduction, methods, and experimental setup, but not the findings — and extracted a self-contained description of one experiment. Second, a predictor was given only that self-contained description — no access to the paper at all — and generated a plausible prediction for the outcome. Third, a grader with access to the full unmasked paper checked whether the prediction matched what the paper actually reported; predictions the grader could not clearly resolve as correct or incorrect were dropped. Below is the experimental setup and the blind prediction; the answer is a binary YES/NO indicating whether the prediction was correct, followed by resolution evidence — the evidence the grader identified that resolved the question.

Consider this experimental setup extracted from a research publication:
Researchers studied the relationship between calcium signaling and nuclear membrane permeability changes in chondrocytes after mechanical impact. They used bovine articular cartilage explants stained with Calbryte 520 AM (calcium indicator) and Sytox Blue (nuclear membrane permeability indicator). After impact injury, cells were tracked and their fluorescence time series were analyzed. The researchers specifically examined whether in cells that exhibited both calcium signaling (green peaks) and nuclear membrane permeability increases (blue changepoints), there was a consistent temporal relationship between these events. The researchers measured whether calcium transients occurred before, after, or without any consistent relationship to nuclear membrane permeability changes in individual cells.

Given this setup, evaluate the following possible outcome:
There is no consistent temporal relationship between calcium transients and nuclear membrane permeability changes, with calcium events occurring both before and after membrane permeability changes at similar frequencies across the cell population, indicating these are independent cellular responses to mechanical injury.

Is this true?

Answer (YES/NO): NO